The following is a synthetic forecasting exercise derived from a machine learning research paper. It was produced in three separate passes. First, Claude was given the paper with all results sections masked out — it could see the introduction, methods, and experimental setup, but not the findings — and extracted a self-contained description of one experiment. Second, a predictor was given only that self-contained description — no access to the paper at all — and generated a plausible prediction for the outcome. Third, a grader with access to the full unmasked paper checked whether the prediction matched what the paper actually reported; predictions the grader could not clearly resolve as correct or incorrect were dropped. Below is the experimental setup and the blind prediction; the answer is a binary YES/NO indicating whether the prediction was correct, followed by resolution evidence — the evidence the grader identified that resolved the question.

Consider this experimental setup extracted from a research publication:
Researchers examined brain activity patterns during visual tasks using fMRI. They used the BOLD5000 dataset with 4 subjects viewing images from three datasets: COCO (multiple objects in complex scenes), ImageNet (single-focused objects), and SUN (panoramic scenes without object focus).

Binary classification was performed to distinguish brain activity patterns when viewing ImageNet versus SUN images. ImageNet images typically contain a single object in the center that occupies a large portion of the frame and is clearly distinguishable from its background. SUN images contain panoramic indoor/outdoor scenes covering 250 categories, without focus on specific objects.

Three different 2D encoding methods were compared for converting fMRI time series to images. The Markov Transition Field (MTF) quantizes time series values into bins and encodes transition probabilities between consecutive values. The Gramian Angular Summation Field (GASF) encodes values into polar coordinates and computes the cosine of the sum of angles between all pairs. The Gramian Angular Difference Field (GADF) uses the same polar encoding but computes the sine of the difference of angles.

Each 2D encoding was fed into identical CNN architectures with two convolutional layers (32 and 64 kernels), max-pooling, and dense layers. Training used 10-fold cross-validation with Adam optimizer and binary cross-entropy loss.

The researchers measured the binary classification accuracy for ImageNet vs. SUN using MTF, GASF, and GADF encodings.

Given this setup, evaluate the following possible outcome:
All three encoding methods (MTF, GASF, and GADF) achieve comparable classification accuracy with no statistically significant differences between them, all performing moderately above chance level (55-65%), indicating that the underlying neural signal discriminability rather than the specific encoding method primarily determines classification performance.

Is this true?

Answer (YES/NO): NO